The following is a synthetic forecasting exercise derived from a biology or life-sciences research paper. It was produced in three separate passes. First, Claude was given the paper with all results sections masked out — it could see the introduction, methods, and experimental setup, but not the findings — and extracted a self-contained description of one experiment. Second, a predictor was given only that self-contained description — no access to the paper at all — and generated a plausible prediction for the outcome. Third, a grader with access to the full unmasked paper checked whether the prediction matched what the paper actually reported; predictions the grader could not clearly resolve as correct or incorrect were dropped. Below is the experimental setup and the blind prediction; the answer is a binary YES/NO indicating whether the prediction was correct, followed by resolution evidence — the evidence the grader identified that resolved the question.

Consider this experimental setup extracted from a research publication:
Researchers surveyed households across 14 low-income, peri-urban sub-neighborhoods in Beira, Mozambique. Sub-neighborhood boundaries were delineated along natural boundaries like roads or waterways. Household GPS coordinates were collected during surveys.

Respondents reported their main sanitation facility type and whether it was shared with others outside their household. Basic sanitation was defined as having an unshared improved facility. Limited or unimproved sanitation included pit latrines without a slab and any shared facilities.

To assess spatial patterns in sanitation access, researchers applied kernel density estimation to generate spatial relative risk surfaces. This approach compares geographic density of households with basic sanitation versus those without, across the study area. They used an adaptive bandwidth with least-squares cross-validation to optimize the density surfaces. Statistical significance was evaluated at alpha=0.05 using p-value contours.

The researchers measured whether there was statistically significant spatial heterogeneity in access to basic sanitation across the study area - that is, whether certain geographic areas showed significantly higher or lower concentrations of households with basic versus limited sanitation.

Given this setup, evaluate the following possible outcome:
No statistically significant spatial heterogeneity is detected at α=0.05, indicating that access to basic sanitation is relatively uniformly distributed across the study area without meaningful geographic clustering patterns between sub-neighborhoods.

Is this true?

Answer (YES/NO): NO